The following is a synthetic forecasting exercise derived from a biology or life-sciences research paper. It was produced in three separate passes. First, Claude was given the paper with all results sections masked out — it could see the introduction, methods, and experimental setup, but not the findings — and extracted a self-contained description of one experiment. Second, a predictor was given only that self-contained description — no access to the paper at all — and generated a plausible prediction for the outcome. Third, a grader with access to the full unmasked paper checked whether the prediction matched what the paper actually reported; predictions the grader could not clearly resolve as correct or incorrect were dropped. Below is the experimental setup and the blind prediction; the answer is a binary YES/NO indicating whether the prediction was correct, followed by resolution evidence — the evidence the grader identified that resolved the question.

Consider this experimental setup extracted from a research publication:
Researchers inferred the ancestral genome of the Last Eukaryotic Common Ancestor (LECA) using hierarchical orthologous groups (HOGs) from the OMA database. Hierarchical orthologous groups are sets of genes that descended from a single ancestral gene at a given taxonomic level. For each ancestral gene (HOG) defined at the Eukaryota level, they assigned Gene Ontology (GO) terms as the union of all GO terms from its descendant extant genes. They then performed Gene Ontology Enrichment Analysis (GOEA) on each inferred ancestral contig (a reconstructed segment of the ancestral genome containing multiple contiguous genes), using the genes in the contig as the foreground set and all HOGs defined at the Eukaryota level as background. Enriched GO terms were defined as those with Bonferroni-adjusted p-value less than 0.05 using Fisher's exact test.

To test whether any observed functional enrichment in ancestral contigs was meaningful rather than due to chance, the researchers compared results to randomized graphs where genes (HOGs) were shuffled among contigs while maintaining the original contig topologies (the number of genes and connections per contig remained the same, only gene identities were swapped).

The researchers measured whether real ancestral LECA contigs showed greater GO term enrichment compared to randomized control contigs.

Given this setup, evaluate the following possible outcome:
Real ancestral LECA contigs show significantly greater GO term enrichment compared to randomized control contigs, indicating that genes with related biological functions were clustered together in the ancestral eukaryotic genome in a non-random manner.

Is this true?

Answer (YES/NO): YES